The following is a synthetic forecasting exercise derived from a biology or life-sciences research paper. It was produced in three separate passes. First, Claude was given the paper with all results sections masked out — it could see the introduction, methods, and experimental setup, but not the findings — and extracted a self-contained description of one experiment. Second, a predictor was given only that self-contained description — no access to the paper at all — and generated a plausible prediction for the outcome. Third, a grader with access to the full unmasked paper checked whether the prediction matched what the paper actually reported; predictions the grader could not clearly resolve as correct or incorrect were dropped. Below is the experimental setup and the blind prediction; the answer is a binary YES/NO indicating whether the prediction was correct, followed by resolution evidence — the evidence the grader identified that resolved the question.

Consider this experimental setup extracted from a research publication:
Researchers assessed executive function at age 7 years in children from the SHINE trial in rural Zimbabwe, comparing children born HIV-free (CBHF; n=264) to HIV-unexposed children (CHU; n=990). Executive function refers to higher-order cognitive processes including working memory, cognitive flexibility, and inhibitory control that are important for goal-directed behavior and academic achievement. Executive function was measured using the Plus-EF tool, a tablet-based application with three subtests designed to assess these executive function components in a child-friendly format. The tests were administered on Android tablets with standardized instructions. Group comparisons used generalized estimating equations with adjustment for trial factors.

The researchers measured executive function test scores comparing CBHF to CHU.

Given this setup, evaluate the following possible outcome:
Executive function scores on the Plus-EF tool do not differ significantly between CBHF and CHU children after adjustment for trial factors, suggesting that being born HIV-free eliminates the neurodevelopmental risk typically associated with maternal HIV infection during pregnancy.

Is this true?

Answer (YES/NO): NO